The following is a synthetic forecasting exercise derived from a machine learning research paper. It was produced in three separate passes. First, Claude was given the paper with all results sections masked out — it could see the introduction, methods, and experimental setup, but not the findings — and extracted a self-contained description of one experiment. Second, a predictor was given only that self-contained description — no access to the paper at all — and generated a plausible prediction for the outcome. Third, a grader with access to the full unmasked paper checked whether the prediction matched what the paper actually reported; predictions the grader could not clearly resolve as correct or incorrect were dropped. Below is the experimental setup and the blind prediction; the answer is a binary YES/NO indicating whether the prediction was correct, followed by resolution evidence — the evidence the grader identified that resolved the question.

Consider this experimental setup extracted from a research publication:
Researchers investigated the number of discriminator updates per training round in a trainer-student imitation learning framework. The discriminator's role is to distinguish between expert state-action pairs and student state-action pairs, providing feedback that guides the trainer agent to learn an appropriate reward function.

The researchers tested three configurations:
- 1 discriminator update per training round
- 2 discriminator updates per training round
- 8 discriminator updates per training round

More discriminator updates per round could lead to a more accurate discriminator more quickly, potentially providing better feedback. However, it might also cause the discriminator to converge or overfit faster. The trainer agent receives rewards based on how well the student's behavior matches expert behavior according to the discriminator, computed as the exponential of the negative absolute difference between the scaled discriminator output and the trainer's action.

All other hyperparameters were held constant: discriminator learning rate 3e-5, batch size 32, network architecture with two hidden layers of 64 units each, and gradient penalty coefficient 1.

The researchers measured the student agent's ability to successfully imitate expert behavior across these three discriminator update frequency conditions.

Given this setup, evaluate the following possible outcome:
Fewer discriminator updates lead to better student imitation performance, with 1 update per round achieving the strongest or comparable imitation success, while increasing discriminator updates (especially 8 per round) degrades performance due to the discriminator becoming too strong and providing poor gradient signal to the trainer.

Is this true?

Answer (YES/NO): YES